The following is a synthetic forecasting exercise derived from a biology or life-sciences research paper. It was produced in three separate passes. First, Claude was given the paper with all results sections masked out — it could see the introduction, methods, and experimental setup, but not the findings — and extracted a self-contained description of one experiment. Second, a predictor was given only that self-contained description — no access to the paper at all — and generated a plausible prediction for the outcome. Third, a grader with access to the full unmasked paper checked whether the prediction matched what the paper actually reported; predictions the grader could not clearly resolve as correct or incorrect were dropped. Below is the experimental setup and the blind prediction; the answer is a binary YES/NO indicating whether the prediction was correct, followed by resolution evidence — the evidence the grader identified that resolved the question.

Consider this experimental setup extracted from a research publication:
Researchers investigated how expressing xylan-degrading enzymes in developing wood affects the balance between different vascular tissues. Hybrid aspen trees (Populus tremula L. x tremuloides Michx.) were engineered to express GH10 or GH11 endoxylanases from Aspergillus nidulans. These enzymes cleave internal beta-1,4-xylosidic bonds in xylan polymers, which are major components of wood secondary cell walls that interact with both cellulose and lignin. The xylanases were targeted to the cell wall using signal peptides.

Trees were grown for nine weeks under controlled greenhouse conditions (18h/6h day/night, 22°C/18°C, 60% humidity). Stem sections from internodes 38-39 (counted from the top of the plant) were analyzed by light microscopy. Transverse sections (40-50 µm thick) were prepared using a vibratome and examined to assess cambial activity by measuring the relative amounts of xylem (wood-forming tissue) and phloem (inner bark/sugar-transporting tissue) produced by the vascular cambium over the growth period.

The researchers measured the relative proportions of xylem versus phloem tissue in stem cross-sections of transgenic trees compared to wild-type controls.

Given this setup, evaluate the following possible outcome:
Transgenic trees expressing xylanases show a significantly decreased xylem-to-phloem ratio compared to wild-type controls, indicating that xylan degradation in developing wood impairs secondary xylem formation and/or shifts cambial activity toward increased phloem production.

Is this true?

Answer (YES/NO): YES